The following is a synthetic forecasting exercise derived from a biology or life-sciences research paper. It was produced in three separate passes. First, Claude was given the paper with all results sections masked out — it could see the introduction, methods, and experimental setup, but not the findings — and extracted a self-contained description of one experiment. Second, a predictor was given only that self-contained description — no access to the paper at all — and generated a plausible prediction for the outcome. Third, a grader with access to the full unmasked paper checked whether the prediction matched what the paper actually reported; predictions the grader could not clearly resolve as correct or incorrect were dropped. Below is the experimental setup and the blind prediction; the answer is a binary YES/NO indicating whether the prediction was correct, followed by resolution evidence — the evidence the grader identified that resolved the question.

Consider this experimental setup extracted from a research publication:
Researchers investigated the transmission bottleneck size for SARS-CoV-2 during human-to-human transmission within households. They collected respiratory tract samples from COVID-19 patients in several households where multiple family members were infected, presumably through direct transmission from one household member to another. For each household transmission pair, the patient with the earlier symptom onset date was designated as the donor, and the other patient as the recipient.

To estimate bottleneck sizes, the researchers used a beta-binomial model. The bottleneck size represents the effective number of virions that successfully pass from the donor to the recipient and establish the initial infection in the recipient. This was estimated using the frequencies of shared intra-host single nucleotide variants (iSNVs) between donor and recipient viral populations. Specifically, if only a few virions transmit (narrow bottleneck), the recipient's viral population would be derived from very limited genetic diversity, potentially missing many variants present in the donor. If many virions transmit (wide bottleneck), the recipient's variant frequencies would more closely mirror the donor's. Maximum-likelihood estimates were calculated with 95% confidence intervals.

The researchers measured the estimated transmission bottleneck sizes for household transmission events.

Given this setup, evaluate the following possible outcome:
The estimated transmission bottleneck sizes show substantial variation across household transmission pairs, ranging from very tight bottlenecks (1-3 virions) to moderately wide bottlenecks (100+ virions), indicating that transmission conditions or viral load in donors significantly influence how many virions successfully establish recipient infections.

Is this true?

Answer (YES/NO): NO